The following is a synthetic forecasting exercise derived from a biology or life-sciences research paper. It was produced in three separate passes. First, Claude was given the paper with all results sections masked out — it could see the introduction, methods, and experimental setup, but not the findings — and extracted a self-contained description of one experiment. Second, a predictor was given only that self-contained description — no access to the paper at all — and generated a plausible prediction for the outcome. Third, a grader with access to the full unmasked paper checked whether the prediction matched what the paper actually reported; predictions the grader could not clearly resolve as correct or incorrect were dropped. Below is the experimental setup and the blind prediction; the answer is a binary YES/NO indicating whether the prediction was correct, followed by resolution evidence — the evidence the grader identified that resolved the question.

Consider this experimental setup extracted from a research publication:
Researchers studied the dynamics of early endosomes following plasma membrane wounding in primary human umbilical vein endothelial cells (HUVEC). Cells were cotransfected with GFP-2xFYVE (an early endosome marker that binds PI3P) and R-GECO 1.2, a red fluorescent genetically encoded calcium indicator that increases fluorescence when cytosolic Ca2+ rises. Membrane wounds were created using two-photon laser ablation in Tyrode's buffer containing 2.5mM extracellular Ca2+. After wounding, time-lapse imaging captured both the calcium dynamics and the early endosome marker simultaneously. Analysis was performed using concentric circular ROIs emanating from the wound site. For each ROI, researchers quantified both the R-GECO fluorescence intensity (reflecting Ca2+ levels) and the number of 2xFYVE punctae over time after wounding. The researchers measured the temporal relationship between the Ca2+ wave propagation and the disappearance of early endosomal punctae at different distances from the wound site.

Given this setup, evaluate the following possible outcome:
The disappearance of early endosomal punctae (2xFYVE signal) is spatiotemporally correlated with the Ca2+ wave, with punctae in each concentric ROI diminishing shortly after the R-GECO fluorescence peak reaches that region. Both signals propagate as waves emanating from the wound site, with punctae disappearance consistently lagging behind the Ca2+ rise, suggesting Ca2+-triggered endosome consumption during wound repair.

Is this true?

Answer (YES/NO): NO